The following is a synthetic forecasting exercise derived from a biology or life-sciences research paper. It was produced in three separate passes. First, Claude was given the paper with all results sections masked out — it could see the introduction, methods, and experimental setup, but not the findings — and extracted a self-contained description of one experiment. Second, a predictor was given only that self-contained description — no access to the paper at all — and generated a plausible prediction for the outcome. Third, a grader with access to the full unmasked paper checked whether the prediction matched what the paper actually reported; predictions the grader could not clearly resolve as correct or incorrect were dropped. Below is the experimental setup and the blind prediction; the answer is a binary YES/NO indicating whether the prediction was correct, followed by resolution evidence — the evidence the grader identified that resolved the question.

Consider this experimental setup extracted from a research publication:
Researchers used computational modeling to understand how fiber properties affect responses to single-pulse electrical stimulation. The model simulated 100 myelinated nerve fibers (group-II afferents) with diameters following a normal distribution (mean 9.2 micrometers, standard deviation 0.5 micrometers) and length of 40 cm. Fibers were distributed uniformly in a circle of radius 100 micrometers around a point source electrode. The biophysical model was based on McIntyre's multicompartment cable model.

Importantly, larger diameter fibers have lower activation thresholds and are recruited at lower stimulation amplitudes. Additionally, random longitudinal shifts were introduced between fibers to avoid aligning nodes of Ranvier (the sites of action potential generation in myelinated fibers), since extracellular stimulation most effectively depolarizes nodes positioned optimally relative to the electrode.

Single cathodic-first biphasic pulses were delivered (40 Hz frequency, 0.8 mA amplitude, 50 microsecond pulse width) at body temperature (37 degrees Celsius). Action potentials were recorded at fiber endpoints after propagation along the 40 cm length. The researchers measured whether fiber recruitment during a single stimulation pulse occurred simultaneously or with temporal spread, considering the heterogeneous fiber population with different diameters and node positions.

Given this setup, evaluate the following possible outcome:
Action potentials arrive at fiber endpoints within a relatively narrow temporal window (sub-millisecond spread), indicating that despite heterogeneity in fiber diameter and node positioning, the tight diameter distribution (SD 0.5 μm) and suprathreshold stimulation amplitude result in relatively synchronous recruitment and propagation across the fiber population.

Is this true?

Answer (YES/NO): NO